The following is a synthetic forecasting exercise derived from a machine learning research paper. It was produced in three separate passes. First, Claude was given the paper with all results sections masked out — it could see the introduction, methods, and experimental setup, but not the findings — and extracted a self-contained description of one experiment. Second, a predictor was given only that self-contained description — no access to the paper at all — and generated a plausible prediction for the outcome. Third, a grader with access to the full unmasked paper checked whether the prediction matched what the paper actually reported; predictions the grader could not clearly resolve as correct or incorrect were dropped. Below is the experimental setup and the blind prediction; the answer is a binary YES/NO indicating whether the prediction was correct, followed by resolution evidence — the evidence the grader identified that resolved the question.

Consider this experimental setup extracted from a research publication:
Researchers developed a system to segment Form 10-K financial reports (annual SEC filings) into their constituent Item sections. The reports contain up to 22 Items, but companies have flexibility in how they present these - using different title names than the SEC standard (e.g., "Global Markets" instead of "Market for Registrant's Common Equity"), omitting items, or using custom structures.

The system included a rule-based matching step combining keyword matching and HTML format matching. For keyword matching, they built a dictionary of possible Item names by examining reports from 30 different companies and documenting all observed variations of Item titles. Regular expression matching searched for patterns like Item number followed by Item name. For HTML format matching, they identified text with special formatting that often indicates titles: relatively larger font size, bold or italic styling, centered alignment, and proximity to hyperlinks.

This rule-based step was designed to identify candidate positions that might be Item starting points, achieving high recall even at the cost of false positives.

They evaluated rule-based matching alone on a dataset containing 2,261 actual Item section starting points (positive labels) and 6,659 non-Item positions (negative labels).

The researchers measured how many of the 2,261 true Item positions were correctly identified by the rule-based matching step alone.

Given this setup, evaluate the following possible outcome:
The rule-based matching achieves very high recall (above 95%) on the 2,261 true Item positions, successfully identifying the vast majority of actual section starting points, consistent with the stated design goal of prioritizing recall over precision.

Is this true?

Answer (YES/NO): NO